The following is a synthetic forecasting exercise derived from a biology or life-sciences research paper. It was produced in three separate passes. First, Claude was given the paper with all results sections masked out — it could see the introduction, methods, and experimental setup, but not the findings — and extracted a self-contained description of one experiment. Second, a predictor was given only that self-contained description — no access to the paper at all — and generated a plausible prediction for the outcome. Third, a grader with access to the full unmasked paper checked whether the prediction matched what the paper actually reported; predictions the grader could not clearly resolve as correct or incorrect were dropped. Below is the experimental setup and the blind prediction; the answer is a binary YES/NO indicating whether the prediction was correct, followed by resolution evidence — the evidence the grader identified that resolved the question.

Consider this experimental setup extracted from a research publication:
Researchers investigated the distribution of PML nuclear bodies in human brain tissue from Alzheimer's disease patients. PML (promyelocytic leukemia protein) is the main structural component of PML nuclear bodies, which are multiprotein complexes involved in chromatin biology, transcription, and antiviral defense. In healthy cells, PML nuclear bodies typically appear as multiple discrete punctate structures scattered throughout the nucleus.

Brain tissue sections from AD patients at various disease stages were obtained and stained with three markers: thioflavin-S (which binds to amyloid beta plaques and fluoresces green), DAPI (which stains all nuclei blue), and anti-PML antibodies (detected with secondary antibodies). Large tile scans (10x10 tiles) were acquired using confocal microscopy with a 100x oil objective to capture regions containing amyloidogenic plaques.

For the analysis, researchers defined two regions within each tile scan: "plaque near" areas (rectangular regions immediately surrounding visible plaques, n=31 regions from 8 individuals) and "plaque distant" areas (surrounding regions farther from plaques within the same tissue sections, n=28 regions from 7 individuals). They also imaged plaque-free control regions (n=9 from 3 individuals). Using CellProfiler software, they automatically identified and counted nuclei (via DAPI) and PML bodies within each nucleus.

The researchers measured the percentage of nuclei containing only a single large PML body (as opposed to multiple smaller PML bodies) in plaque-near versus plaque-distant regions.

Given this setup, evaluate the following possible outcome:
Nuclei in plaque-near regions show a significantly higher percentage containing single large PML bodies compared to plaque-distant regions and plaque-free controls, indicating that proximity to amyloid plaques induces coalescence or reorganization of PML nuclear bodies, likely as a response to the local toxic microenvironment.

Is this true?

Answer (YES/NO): NO